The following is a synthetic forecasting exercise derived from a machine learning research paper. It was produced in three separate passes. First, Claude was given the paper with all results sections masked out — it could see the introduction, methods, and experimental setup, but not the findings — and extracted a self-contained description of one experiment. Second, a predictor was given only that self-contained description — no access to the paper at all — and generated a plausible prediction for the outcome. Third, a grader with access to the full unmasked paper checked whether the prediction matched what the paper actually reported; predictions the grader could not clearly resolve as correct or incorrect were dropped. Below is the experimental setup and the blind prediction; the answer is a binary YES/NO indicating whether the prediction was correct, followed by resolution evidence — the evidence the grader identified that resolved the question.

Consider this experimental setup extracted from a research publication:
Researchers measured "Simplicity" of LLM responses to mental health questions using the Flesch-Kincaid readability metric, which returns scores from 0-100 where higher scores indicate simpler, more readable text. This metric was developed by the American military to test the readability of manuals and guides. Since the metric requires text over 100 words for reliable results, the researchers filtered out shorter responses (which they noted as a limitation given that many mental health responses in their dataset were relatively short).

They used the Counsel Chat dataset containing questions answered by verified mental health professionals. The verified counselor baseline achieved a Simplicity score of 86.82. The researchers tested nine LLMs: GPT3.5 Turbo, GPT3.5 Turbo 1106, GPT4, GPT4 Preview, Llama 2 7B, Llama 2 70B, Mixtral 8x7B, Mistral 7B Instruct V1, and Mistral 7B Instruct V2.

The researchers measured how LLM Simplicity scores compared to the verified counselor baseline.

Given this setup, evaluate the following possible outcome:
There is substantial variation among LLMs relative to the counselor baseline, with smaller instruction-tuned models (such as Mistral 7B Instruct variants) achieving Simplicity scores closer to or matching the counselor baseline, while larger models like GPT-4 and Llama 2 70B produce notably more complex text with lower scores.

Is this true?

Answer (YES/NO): NO